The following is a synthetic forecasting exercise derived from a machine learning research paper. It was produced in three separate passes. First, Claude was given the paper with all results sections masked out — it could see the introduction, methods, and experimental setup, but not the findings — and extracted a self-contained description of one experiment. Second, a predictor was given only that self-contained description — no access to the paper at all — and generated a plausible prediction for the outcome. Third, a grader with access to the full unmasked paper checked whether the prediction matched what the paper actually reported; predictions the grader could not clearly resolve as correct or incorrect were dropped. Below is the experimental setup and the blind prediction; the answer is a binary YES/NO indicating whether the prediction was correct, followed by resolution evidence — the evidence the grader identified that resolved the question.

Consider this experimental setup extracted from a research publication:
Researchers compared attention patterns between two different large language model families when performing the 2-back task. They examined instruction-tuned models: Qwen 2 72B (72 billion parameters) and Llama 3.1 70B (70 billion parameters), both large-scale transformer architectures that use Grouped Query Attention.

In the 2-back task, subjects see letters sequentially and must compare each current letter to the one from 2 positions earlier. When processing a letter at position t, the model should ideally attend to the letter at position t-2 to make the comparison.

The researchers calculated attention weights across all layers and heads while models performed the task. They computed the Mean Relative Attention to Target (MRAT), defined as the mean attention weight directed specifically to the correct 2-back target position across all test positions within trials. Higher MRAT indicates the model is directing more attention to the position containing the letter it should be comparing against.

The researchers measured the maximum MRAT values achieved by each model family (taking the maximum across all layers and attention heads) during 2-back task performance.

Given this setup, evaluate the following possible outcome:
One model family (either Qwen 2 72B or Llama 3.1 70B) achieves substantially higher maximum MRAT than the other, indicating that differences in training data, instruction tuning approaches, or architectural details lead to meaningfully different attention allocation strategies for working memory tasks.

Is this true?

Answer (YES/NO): YES